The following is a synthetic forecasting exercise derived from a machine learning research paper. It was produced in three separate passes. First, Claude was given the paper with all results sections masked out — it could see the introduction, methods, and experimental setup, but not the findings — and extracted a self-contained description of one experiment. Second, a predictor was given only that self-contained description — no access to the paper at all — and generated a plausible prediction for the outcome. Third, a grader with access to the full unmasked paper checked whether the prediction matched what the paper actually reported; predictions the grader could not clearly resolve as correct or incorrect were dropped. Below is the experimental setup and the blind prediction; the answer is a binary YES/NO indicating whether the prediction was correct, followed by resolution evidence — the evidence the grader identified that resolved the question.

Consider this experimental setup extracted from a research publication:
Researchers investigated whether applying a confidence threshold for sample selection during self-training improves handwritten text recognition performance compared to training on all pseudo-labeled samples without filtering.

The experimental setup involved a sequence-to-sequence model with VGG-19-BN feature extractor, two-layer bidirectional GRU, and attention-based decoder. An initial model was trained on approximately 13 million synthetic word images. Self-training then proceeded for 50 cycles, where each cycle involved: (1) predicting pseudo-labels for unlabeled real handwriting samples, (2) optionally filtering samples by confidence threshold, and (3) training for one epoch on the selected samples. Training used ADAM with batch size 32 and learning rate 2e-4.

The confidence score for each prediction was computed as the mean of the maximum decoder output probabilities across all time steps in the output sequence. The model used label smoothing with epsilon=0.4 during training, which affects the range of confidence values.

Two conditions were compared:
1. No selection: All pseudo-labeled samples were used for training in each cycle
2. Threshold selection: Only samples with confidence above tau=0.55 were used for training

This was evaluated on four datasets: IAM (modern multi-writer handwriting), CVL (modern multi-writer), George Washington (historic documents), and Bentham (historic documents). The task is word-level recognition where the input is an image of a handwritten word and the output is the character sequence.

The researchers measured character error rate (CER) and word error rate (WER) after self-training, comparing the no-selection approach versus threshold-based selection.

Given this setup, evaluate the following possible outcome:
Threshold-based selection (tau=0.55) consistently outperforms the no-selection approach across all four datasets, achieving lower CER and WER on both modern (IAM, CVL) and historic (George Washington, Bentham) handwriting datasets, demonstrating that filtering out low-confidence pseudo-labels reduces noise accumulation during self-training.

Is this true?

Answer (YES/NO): YES